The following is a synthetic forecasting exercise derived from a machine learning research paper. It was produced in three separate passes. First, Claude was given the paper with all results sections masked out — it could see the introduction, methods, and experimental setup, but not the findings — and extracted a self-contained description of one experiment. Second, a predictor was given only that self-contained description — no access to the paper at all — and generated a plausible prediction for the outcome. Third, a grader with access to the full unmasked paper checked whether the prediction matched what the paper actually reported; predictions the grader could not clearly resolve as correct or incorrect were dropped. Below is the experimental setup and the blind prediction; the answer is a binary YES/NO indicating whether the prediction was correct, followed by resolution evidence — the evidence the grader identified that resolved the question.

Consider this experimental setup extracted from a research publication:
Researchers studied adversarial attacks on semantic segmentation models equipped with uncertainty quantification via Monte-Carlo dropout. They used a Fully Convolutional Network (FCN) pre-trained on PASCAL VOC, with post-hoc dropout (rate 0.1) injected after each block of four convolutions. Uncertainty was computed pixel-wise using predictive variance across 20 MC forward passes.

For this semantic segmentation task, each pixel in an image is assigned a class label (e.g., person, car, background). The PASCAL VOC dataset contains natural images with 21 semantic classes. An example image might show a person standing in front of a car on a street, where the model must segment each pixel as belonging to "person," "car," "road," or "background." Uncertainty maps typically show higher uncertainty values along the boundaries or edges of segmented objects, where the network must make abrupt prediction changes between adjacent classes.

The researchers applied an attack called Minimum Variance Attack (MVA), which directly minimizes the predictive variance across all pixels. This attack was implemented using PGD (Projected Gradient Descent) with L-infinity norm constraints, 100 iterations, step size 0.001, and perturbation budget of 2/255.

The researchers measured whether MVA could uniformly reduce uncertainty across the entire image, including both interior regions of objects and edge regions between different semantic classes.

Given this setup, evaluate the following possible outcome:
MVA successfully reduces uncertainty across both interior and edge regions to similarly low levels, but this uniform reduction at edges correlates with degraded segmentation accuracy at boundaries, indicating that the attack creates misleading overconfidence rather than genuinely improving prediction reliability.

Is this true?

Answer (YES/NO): NO